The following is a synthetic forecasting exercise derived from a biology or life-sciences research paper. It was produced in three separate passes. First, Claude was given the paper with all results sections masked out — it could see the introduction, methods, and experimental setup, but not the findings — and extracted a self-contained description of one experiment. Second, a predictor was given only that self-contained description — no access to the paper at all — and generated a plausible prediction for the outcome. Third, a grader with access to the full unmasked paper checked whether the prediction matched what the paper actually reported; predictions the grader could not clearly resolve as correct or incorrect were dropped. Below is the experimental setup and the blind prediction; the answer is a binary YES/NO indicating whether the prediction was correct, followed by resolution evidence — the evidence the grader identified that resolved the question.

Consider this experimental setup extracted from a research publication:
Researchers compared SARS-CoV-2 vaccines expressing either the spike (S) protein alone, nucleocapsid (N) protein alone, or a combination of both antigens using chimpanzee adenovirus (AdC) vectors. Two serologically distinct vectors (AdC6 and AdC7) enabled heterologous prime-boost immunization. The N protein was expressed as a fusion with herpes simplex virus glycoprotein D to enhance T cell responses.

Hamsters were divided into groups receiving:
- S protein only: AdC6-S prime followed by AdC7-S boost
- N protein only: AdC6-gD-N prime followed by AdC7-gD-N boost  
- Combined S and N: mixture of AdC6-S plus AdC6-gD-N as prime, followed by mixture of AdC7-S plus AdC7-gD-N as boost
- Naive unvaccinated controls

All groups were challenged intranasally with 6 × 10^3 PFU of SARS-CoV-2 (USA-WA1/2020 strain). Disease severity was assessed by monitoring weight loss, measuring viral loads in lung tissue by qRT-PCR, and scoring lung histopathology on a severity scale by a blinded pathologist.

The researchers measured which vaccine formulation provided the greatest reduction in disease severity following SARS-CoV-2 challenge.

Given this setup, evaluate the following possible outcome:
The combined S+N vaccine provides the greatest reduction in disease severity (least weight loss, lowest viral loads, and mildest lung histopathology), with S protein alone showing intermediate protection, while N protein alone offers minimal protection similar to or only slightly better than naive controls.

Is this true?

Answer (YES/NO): YES